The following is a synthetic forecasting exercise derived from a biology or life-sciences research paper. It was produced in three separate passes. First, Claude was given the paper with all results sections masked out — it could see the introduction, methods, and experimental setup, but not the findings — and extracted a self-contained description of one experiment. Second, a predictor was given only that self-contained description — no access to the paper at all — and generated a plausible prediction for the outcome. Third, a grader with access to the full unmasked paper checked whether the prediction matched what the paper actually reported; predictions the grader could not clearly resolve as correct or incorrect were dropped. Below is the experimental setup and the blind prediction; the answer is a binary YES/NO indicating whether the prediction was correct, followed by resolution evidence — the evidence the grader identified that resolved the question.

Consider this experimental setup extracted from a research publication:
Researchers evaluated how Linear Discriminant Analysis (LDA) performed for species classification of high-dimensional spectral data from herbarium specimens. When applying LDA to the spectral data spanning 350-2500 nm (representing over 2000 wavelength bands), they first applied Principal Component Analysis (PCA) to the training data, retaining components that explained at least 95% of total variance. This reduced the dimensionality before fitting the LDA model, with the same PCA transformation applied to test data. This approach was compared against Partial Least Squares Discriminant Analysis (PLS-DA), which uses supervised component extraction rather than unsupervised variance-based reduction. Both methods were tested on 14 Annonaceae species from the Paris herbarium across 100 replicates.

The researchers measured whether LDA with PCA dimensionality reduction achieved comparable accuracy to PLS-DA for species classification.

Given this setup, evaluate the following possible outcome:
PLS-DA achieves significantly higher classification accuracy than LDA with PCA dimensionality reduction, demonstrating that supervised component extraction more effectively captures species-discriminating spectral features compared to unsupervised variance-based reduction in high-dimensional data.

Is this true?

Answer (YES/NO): NO